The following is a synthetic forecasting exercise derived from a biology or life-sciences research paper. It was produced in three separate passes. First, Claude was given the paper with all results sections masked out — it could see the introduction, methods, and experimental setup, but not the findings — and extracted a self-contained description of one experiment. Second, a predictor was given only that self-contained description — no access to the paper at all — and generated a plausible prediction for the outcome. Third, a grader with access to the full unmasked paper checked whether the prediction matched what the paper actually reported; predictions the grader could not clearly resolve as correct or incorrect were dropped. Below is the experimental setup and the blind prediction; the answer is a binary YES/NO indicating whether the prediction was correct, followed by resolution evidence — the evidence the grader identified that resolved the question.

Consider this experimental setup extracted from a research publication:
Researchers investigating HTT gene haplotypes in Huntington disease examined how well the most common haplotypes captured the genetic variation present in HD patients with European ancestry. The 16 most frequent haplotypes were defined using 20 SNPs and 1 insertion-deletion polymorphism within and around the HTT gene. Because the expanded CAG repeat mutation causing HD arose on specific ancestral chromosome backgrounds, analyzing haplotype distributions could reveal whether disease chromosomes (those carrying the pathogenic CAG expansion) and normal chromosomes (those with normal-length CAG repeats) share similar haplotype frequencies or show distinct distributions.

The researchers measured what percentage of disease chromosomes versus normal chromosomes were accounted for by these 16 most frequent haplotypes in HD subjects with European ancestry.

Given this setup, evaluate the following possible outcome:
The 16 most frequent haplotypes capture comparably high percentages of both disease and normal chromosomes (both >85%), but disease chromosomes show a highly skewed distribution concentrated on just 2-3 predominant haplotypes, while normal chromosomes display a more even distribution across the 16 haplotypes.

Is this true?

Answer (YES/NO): NO